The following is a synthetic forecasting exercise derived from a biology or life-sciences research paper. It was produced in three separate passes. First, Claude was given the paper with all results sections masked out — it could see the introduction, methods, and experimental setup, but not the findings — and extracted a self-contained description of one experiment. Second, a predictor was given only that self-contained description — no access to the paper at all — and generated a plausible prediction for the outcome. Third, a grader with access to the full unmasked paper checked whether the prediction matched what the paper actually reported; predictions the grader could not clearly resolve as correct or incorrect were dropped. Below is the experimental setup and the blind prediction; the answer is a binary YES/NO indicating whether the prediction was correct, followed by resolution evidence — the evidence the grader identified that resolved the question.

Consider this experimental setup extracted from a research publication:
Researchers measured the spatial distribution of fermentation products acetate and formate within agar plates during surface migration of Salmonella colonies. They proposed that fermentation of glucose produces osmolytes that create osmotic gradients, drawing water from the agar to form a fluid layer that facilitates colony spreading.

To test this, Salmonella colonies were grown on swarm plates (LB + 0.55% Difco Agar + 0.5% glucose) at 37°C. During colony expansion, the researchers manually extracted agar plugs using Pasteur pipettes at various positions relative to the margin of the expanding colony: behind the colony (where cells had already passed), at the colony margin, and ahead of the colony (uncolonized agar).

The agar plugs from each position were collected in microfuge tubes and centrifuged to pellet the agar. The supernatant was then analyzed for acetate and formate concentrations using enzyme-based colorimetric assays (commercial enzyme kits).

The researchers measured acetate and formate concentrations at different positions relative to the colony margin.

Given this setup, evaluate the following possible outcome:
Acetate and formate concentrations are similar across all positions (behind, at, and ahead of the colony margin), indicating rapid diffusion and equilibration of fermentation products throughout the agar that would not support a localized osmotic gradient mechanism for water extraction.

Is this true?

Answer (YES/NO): NO